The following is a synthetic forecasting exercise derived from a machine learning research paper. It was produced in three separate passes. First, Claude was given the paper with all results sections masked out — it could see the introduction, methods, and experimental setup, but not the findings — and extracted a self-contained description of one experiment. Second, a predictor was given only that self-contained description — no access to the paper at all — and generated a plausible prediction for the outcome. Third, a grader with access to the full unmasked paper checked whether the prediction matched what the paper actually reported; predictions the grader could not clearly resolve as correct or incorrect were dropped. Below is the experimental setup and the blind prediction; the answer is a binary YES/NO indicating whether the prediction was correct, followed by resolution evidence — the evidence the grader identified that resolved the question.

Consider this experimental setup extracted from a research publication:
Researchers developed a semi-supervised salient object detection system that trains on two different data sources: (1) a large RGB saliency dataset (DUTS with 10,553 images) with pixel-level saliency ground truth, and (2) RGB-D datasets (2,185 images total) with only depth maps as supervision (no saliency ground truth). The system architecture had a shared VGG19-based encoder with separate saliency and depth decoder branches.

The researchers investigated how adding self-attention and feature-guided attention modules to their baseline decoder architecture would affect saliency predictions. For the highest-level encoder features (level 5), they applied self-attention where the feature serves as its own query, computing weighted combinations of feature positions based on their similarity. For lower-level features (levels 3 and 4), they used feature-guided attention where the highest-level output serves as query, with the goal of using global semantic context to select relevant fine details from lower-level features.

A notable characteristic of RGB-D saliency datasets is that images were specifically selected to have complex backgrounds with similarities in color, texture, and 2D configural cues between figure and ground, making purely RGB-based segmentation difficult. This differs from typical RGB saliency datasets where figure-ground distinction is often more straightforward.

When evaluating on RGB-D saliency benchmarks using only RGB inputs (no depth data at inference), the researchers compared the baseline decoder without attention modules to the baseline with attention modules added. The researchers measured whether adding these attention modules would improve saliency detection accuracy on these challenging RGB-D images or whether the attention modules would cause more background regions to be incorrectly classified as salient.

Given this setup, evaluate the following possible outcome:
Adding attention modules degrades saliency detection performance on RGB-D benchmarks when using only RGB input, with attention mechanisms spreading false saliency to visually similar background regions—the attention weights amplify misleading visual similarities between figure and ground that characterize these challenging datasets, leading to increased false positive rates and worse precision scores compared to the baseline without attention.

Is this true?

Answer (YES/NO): NO